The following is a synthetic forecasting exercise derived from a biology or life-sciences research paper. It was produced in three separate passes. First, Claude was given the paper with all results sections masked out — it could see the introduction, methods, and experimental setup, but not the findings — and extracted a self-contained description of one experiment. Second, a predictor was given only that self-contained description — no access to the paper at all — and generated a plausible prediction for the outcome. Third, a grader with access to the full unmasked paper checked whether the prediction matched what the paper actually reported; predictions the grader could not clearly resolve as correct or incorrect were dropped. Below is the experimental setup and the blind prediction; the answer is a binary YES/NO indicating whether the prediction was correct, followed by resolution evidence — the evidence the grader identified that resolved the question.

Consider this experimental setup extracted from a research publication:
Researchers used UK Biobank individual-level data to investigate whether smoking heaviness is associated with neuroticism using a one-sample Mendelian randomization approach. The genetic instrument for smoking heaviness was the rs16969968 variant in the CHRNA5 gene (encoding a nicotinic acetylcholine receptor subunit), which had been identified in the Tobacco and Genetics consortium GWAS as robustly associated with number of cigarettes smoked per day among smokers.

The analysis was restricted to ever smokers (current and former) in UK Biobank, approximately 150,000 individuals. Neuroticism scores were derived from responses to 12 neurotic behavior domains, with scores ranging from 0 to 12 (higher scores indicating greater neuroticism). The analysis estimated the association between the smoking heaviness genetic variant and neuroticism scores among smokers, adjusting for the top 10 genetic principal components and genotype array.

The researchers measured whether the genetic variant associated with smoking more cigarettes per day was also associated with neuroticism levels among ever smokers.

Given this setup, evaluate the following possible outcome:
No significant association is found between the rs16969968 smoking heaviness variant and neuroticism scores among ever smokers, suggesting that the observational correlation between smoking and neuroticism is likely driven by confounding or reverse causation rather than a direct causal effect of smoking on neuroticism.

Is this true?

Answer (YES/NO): YES